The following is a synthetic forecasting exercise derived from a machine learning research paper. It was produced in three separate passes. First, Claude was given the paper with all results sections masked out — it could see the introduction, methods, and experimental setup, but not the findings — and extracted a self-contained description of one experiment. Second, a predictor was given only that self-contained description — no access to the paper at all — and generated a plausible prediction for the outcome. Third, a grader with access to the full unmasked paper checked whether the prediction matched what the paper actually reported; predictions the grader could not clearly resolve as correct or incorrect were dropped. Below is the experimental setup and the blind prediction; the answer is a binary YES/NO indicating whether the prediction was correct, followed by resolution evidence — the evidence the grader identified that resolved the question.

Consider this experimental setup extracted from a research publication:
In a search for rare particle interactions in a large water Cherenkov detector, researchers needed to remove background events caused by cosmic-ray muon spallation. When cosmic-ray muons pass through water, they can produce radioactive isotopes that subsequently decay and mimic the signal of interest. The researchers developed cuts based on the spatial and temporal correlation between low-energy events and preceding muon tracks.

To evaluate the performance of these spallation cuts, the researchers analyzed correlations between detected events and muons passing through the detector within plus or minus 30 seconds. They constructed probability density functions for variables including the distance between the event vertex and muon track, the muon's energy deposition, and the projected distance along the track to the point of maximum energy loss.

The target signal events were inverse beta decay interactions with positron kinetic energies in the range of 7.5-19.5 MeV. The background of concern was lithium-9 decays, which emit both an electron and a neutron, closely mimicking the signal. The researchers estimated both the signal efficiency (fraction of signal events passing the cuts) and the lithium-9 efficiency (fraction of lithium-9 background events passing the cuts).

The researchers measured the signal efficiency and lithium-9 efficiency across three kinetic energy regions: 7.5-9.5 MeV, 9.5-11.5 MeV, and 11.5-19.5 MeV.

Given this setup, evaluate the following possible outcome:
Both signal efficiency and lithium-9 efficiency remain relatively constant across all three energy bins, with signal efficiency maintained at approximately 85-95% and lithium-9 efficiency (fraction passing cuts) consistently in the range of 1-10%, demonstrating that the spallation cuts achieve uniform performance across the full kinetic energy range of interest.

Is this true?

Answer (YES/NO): NO